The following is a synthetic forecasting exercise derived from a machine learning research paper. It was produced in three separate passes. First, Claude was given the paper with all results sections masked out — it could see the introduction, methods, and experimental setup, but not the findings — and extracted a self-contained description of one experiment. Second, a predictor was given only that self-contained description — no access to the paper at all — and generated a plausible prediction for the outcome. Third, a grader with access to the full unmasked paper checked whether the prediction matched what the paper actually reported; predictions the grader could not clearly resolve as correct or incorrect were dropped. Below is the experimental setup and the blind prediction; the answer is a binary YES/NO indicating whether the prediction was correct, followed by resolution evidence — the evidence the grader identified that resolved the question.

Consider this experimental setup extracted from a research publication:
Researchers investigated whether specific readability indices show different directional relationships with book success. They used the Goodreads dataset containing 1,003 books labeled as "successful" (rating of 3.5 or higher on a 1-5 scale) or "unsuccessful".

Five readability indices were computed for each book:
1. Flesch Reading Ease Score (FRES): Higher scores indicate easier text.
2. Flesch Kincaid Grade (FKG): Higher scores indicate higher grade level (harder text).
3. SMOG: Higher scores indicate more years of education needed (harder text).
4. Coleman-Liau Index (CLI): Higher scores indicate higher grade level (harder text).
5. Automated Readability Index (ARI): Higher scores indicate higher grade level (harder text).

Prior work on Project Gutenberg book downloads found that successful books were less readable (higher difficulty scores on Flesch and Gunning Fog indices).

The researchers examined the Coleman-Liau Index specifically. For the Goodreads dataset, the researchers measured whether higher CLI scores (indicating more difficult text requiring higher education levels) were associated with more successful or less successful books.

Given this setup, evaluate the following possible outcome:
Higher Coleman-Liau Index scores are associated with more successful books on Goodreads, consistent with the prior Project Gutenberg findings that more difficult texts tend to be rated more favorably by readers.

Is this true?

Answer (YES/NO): NO